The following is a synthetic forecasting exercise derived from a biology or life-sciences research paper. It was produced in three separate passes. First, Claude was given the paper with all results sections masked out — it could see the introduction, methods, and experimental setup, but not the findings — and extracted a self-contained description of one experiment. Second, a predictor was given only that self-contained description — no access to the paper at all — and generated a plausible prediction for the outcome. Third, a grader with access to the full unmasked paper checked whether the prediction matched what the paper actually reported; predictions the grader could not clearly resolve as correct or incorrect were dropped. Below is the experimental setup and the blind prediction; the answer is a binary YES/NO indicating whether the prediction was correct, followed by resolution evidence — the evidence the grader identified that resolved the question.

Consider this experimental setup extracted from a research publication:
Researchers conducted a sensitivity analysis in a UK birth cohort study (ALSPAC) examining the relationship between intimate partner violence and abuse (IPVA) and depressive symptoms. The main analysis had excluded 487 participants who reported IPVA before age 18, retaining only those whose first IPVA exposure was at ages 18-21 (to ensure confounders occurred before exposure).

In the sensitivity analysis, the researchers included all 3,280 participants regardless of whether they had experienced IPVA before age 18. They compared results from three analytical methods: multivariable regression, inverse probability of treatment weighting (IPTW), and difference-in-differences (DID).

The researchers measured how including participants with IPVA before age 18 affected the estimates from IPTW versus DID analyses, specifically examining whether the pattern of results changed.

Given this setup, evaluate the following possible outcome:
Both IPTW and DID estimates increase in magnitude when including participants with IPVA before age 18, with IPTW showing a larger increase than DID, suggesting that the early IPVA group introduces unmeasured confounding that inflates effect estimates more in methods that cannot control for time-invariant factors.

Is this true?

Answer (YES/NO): NO